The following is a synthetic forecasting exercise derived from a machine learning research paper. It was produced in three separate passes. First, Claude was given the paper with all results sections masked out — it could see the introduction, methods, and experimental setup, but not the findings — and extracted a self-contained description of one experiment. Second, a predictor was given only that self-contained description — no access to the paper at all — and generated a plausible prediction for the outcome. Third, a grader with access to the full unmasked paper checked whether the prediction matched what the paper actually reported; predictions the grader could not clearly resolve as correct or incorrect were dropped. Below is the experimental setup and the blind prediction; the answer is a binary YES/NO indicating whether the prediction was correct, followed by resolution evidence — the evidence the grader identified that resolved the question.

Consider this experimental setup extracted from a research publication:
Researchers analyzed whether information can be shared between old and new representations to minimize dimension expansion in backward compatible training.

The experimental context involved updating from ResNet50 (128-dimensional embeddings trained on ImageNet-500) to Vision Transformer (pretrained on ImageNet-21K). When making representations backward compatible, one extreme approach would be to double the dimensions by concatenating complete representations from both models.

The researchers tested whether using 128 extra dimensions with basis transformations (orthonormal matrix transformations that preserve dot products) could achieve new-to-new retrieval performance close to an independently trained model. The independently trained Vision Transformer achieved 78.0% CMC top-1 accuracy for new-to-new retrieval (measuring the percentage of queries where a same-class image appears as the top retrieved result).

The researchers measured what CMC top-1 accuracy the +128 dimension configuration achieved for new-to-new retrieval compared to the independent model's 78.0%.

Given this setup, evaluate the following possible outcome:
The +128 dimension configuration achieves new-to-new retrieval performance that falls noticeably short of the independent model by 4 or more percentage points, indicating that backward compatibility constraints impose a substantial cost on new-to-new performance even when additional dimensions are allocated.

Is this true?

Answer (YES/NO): NO